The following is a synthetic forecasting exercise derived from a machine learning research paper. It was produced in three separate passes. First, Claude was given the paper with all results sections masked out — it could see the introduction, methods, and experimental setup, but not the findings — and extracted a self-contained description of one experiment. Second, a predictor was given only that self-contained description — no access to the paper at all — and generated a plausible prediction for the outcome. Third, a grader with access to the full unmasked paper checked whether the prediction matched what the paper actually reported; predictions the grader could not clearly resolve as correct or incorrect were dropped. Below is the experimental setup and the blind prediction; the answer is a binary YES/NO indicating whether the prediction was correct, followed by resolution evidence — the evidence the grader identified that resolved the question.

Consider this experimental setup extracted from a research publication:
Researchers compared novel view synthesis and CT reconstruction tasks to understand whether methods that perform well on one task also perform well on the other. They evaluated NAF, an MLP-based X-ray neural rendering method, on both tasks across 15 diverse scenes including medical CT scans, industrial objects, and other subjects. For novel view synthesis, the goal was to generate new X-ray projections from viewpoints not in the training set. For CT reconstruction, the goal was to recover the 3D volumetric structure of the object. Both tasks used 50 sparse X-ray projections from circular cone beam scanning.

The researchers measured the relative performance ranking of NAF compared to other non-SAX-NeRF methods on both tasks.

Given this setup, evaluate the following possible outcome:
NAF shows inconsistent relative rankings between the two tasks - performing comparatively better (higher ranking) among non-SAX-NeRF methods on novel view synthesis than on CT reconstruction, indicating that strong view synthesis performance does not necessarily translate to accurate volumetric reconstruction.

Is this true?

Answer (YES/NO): NO